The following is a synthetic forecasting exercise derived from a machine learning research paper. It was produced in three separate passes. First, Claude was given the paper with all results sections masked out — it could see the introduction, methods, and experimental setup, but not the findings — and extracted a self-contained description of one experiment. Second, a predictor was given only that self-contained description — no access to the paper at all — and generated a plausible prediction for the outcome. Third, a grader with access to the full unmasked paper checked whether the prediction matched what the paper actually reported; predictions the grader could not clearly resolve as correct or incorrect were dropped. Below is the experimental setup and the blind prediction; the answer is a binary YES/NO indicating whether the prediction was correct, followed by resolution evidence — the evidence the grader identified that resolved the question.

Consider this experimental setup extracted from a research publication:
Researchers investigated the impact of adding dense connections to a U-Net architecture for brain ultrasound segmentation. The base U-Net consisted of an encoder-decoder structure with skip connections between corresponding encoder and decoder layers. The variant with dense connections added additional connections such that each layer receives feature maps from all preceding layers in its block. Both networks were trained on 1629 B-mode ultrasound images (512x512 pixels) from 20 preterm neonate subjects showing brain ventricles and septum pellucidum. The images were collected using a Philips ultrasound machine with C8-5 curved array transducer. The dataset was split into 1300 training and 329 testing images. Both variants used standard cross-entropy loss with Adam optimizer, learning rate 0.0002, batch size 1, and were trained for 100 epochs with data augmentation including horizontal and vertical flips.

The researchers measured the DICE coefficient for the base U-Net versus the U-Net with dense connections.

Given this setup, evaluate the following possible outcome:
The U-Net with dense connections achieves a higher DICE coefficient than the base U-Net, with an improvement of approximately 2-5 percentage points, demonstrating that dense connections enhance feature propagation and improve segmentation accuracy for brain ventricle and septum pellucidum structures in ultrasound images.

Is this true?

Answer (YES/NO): NO